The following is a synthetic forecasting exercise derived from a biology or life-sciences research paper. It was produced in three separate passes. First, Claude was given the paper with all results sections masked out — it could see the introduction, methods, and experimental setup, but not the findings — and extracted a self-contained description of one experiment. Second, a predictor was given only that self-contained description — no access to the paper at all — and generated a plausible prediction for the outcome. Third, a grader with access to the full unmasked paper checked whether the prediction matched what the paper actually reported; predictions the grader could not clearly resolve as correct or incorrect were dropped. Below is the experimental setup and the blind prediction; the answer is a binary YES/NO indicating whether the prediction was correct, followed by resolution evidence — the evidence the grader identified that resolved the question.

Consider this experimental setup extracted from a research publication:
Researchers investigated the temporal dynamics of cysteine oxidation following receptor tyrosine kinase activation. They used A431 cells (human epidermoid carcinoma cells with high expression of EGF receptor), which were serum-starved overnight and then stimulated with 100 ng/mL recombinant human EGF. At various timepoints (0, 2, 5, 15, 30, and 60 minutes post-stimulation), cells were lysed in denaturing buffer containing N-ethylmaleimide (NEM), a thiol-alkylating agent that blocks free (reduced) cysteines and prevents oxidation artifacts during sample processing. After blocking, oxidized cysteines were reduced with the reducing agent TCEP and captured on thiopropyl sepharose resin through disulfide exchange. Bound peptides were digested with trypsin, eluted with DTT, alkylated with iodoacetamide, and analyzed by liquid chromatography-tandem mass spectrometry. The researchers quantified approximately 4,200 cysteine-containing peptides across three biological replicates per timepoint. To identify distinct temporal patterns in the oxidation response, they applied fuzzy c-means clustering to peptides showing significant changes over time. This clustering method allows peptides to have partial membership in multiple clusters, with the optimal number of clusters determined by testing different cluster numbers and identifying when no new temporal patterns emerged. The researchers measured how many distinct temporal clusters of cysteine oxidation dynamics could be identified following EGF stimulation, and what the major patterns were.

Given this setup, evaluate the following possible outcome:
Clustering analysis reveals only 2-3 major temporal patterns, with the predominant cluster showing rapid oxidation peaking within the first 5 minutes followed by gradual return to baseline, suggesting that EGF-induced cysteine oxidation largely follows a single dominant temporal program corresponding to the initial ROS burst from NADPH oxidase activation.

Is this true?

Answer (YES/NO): NO